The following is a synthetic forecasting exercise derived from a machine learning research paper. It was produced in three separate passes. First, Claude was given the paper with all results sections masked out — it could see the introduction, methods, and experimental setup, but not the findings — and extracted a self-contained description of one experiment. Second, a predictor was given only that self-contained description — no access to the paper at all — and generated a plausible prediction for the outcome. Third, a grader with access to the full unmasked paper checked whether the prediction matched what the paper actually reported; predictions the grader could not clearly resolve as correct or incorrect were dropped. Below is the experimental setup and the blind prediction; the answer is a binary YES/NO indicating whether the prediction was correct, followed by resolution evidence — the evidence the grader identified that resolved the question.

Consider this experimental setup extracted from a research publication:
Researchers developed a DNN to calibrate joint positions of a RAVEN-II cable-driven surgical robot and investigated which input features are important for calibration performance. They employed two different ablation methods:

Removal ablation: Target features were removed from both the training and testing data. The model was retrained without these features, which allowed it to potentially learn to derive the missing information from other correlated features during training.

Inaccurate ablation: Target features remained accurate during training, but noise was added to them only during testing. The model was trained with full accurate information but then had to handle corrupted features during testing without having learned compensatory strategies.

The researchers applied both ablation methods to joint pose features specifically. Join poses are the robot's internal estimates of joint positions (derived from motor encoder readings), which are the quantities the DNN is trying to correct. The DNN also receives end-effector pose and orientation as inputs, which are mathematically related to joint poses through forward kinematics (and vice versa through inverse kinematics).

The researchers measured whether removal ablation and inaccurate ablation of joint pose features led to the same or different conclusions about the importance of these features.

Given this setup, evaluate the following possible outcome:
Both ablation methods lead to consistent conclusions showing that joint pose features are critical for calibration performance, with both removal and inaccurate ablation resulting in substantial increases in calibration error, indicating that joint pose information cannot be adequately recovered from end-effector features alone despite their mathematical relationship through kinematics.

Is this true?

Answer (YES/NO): NO